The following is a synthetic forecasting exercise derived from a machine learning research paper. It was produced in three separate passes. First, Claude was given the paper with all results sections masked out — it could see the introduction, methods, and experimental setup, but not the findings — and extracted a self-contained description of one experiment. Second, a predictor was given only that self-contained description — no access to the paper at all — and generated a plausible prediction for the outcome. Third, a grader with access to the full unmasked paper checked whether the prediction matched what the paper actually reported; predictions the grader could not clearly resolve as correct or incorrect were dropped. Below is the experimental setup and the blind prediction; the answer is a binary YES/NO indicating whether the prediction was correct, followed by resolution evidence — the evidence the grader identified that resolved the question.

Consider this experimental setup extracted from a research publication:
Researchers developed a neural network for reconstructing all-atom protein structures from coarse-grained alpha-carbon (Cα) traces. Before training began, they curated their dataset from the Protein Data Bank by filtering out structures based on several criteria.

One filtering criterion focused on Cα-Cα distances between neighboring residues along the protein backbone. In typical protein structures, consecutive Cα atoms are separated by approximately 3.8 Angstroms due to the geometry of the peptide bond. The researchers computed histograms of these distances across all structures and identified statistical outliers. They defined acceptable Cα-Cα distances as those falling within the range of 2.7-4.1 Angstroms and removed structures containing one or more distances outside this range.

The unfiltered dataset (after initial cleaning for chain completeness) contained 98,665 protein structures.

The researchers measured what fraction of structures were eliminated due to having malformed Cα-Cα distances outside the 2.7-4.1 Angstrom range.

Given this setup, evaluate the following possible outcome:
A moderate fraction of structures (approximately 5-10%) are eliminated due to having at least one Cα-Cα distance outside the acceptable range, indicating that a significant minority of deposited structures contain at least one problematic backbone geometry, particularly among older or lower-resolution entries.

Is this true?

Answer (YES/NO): NO